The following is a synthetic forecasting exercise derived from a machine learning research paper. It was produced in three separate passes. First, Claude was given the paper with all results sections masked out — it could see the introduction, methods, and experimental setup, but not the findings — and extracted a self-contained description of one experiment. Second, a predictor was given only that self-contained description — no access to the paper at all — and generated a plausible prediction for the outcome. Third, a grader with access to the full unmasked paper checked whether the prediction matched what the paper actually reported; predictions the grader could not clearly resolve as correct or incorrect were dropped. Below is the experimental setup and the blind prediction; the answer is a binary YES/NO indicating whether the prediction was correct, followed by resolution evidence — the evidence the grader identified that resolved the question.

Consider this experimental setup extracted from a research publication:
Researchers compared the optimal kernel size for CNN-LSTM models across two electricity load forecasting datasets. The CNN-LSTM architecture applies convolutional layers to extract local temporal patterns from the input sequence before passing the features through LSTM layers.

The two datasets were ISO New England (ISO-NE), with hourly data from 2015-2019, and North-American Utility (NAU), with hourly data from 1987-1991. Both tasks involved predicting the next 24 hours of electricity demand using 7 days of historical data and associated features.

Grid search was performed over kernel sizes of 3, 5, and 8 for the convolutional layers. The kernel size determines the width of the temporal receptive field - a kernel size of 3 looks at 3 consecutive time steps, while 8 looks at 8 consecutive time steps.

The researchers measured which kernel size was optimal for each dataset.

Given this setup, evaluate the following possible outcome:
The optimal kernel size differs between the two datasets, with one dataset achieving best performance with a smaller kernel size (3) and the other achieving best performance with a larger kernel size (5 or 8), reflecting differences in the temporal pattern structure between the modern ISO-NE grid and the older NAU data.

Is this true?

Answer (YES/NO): YES